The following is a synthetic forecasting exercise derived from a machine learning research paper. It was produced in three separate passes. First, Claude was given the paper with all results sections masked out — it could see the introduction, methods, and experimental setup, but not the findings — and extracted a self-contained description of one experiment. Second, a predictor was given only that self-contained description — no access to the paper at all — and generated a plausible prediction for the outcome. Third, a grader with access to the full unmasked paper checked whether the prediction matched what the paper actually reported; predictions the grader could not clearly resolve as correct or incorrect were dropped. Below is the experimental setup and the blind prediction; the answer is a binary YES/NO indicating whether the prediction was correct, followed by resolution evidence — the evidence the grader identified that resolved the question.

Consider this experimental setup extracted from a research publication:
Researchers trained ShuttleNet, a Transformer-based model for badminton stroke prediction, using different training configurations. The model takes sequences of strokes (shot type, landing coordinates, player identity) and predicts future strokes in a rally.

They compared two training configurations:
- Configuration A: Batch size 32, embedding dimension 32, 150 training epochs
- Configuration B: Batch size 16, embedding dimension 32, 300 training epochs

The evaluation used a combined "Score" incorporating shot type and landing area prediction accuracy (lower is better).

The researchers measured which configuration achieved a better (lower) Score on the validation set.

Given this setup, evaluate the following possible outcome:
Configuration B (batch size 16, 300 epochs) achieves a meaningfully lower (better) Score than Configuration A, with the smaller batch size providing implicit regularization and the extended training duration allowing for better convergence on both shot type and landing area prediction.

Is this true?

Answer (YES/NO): YES